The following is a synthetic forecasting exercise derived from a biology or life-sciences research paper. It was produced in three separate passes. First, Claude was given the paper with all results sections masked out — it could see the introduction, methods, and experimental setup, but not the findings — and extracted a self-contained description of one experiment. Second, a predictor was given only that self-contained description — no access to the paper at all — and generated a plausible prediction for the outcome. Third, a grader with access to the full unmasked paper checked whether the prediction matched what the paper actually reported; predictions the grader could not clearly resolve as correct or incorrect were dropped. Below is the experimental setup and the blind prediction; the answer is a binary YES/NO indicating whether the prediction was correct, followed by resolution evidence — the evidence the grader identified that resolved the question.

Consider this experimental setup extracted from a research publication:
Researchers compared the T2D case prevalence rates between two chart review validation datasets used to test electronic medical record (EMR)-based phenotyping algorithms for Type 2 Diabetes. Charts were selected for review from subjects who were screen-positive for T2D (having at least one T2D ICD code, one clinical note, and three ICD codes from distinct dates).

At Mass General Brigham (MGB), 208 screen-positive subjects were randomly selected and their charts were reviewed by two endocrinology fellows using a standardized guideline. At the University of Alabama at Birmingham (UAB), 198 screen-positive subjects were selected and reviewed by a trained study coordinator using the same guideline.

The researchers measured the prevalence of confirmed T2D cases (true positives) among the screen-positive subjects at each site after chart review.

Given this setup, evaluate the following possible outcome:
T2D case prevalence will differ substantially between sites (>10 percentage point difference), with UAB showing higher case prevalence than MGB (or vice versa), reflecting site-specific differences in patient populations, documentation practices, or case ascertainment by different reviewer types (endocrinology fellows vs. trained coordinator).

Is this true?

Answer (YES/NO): YES